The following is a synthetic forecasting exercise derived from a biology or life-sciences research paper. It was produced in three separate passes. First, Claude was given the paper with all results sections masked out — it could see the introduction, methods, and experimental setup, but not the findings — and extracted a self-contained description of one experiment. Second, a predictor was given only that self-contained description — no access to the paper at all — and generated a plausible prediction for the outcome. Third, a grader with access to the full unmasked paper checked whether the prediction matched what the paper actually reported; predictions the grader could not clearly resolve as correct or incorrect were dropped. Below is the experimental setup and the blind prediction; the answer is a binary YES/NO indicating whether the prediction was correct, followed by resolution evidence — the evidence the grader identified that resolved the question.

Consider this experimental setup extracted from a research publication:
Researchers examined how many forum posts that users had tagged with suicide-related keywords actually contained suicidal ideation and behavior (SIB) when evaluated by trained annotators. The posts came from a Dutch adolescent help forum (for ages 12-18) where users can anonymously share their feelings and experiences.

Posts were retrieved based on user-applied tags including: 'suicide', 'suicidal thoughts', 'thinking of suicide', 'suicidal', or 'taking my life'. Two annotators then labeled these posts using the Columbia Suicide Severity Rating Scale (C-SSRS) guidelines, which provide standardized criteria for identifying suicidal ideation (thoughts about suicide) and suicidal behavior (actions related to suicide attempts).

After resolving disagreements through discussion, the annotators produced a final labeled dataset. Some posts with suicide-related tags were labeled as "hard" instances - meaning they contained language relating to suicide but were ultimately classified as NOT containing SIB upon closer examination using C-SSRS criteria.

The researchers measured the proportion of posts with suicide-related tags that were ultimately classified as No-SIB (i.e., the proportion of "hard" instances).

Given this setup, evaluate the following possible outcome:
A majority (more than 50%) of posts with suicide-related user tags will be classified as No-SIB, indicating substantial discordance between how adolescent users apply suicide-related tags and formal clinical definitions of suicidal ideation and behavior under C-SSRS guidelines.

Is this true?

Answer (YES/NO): NO